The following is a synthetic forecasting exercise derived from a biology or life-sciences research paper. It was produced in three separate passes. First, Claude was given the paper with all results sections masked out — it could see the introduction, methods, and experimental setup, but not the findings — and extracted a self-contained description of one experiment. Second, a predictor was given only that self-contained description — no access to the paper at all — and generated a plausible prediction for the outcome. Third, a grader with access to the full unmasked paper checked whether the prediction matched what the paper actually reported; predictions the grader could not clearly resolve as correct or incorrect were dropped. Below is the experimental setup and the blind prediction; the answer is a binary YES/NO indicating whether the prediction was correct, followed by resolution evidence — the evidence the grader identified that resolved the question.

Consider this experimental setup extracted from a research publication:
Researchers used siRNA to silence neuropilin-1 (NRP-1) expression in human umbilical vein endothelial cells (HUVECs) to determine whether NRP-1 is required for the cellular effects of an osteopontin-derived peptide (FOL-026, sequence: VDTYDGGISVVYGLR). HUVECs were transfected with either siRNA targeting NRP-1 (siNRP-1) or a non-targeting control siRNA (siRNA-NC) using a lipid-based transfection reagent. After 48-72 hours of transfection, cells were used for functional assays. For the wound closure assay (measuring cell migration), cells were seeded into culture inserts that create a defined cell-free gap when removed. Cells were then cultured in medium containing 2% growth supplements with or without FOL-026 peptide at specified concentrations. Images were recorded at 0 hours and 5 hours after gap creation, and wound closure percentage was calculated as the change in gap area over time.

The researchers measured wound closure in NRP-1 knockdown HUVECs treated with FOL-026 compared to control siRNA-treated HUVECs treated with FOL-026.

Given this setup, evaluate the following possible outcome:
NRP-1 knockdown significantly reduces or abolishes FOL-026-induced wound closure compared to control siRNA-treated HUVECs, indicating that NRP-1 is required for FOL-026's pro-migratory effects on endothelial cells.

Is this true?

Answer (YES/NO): YES